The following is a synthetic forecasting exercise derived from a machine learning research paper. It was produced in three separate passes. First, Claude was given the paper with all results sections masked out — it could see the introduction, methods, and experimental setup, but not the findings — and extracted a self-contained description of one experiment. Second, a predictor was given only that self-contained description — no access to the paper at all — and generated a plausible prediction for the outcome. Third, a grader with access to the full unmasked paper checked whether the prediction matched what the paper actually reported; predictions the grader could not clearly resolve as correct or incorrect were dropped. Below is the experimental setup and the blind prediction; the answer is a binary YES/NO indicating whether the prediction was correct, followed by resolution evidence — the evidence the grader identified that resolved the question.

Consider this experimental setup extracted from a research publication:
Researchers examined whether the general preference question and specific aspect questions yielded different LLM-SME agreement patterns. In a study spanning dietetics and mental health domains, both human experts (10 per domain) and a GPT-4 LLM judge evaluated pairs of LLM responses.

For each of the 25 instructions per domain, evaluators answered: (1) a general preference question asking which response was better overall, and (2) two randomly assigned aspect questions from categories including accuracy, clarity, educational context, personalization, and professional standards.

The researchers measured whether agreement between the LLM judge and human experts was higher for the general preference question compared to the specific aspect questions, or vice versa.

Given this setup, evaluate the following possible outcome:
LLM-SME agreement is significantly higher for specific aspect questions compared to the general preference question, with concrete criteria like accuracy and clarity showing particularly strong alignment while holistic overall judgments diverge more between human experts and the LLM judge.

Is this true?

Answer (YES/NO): NO